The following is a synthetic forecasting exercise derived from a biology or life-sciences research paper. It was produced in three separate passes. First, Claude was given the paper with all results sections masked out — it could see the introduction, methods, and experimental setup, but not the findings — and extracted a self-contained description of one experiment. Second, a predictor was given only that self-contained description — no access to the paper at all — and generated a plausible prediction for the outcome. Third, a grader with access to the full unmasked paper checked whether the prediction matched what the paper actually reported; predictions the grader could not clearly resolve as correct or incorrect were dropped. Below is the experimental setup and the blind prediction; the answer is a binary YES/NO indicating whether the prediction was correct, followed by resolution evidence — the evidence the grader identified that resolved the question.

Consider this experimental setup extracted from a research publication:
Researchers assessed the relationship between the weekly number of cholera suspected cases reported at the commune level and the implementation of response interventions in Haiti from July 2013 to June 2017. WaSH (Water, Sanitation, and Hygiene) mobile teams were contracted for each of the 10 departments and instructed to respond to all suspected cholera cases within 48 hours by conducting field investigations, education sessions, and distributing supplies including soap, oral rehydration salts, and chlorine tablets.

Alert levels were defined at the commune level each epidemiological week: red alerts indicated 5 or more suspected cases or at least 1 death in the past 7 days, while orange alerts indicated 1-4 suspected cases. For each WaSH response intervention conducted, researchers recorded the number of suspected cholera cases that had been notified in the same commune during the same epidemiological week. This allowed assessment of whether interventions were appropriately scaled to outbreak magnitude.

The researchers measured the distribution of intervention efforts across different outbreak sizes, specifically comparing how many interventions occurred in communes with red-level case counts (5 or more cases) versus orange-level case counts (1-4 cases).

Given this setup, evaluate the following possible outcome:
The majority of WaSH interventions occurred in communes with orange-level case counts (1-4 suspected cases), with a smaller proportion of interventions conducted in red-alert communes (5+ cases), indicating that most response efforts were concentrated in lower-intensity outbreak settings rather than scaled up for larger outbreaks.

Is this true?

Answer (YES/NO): NO